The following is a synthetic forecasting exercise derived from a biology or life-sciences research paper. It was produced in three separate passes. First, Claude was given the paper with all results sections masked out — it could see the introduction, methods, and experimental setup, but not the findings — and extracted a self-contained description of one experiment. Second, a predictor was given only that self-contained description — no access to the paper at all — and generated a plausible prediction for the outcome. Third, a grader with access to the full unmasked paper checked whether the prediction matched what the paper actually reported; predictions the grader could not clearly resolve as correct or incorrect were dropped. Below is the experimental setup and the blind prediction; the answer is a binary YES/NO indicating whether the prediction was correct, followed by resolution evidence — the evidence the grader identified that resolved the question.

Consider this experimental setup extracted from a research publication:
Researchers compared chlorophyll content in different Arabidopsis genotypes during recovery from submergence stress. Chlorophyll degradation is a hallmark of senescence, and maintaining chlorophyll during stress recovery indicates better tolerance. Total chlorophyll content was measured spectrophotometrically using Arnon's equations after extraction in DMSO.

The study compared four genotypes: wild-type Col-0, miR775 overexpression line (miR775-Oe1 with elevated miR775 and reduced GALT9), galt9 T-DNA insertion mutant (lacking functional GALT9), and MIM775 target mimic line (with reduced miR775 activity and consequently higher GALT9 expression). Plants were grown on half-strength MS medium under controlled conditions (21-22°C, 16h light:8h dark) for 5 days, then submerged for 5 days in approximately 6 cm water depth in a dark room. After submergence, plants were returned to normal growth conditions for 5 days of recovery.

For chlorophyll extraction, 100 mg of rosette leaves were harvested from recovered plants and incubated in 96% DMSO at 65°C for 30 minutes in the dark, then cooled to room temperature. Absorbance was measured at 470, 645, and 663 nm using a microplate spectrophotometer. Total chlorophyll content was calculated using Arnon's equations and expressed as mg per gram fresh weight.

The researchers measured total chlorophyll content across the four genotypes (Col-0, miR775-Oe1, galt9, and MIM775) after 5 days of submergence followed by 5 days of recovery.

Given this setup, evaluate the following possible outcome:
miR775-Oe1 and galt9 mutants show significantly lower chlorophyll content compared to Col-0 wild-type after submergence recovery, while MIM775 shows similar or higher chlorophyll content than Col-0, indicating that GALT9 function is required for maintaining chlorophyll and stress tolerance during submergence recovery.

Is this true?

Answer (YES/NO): NO